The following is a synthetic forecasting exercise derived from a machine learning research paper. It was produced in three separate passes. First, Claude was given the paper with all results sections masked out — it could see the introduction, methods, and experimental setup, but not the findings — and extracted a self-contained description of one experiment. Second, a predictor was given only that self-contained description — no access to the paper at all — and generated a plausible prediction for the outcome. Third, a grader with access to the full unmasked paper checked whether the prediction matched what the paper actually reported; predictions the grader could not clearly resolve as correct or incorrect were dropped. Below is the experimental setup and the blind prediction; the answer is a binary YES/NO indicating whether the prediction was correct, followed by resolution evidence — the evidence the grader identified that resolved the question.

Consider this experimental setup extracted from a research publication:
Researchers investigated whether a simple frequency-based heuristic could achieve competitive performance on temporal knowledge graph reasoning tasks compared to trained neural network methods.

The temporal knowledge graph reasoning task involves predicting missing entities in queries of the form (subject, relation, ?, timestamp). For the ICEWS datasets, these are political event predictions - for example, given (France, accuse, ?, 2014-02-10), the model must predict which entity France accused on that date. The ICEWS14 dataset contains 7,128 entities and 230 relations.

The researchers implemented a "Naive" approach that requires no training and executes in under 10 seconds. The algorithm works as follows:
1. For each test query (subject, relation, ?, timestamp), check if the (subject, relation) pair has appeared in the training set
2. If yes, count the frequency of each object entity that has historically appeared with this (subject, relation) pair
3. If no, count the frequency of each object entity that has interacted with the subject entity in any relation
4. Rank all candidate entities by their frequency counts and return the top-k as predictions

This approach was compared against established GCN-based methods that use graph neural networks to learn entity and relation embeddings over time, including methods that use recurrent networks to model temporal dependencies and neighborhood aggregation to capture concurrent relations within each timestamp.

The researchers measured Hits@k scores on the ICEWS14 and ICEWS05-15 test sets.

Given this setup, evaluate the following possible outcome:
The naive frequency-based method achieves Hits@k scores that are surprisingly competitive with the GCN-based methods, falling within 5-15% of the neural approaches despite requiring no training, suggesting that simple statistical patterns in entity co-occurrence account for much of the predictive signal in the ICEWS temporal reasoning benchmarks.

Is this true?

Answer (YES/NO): NO